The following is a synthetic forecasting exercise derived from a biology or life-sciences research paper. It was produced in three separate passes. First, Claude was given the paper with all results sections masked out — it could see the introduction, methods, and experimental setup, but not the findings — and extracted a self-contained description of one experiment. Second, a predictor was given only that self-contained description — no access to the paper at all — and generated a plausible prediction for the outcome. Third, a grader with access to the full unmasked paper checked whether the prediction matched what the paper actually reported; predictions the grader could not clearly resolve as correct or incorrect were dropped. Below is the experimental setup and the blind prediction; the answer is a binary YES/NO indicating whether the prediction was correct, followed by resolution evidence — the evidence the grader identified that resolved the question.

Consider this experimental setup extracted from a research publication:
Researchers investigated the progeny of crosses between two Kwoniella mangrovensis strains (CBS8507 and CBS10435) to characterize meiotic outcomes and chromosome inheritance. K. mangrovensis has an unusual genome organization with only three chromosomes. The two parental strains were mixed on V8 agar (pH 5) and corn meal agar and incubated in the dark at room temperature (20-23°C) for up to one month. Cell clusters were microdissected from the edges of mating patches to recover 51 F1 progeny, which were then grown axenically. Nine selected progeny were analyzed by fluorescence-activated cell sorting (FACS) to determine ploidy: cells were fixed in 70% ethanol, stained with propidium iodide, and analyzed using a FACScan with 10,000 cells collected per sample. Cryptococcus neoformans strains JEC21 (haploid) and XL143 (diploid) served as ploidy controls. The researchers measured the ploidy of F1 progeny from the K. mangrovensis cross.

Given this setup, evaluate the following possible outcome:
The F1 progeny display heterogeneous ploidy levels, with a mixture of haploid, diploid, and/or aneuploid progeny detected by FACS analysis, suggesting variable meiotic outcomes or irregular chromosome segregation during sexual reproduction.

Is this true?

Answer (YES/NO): YES